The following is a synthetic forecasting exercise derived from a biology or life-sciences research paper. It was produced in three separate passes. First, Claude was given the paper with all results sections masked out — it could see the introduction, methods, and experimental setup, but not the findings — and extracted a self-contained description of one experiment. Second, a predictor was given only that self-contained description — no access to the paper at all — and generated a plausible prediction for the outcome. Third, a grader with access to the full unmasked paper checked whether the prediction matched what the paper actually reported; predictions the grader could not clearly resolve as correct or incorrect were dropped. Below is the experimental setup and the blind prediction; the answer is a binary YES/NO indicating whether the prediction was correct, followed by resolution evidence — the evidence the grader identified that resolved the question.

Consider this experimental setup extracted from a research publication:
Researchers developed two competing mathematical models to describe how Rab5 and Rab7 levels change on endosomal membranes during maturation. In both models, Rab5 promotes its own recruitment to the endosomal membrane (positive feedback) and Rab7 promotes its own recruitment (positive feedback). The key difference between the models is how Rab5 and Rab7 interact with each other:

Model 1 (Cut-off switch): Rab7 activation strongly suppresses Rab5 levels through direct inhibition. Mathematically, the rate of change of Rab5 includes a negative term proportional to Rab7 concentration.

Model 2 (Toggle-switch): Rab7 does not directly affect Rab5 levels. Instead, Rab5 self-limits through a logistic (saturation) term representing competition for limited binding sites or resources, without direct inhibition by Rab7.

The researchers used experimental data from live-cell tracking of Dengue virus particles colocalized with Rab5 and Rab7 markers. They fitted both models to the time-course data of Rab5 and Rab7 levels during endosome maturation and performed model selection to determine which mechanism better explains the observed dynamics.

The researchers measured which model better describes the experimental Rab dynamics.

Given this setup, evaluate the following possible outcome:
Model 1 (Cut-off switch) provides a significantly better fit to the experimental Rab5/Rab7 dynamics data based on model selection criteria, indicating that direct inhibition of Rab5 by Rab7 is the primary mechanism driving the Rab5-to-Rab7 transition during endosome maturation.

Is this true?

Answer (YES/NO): YES